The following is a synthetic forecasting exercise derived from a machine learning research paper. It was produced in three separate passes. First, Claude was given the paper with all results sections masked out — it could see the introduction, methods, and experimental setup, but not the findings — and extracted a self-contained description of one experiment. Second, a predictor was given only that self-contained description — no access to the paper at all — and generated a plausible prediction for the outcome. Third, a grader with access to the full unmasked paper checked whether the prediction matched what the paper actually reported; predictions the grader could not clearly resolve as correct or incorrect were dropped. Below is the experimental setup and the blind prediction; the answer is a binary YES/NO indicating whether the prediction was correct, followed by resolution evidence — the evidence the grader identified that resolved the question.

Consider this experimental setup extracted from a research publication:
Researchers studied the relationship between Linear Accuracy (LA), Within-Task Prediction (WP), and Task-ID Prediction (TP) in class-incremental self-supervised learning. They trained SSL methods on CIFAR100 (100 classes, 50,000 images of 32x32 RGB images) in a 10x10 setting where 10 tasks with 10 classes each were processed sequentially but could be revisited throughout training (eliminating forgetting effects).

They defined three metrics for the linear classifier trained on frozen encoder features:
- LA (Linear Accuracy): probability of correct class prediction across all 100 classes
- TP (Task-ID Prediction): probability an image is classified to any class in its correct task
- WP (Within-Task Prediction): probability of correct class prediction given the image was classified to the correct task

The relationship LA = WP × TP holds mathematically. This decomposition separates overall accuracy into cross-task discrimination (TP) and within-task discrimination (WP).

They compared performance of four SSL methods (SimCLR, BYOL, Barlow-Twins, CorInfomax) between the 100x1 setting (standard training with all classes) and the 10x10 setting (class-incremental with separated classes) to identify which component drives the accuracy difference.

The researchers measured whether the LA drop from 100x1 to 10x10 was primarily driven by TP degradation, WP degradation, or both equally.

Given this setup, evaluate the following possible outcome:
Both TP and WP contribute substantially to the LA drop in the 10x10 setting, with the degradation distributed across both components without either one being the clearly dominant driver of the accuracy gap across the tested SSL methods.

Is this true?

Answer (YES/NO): NO